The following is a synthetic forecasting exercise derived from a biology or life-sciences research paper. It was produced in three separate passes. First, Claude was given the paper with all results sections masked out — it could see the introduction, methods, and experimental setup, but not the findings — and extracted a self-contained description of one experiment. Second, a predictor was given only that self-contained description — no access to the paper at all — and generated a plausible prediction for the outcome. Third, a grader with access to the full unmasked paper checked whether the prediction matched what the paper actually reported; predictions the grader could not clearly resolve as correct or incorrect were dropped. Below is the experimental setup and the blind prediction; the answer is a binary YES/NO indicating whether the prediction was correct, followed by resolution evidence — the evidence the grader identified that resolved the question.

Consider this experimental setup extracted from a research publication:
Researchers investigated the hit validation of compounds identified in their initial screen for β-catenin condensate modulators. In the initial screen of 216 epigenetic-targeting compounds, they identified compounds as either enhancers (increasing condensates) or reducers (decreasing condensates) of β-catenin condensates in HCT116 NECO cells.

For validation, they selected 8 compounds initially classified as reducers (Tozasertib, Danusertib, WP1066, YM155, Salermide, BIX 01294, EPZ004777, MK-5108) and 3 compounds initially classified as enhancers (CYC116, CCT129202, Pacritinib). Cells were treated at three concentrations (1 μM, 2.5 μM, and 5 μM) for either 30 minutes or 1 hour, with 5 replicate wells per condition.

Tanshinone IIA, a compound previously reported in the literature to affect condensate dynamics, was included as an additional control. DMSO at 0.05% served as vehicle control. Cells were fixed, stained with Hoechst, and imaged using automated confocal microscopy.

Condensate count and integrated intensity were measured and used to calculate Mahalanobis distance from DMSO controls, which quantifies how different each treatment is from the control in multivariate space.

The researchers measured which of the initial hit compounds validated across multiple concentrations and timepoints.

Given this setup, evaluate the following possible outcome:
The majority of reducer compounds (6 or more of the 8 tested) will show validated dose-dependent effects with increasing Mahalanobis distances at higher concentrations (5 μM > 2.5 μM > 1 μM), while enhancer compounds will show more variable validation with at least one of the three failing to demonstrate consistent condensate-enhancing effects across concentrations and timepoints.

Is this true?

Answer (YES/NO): NO